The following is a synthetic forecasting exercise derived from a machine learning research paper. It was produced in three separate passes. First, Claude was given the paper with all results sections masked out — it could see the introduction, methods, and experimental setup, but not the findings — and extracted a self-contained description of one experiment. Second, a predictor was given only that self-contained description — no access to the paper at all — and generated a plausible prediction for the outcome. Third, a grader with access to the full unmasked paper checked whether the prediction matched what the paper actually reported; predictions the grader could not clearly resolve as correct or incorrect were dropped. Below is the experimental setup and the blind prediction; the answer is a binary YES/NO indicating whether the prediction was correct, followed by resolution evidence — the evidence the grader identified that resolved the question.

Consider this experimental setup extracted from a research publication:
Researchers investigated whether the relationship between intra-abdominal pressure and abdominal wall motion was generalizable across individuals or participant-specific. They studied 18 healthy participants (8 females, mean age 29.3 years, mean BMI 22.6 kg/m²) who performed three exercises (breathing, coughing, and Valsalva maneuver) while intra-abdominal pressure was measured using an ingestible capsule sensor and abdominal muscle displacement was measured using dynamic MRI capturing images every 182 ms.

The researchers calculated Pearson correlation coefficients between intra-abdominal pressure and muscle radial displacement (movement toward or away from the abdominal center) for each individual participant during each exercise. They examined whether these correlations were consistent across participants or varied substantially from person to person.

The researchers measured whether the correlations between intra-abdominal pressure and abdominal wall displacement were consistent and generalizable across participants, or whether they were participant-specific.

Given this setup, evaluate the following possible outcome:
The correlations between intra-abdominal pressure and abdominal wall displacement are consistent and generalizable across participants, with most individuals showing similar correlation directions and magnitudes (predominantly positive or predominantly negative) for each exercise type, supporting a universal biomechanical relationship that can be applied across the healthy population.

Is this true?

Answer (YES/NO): NO